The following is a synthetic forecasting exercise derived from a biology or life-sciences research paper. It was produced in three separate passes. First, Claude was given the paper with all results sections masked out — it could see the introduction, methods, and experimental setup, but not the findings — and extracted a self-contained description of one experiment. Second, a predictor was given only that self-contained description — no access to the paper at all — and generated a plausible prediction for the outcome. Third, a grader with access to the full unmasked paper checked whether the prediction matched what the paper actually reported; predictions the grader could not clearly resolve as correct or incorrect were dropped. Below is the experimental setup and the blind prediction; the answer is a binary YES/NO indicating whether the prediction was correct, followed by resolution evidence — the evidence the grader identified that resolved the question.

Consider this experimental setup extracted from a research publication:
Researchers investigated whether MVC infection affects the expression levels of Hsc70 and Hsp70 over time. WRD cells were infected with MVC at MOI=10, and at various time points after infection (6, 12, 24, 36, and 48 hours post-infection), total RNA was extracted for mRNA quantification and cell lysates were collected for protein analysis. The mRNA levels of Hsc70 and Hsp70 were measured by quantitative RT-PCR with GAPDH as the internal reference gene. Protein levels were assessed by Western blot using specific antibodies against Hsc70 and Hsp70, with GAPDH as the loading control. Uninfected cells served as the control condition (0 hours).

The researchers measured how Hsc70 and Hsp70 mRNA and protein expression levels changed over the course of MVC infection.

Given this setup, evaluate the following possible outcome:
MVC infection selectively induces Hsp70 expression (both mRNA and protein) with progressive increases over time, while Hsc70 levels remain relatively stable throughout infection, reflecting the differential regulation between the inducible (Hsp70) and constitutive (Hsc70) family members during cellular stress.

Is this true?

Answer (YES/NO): NO